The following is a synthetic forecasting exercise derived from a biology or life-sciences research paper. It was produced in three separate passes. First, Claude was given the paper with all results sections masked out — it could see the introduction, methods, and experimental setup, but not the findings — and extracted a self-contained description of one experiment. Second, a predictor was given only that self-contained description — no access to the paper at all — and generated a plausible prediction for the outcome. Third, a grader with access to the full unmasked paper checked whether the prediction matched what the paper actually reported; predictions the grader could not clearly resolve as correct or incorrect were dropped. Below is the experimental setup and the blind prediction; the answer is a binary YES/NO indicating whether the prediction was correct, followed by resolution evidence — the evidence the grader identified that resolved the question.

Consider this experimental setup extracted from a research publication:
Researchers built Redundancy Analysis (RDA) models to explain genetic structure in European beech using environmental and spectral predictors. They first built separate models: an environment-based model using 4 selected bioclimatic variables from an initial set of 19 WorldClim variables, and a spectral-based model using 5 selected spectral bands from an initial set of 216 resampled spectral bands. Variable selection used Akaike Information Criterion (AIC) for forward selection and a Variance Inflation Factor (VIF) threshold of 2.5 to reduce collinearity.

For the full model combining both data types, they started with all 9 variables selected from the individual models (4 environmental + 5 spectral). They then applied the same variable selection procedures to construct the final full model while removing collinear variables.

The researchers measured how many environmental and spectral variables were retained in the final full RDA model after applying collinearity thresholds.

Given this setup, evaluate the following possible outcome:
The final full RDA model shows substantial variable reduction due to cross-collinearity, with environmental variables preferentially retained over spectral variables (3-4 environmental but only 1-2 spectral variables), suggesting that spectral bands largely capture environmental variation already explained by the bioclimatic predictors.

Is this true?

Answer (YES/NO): NO